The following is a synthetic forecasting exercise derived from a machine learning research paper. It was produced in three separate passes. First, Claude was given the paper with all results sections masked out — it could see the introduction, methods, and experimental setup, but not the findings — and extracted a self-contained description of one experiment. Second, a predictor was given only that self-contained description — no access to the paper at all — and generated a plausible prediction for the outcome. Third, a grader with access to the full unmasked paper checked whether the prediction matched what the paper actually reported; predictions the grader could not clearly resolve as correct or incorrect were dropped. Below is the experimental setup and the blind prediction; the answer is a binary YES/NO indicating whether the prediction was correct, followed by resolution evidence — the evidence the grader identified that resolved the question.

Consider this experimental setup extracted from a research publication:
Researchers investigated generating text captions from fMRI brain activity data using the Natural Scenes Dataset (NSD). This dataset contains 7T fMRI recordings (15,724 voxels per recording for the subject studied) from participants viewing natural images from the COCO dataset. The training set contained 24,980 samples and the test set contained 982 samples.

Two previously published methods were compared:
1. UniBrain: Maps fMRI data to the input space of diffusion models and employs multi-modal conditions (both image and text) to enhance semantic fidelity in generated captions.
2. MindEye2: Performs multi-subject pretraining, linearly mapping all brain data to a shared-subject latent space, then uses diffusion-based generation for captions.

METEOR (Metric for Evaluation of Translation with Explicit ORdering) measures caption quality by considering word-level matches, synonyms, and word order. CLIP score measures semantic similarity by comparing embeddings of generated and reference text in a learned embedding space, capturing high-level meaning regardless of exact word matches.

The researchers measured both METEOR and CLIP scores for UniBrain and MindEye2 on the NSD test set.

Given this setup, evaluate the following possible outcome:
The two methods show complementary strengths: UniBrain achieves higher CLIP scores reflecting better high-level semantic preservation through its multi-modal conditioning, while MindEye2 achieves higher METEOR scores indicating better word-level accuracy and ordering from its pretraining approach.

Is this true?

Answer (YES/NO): YES